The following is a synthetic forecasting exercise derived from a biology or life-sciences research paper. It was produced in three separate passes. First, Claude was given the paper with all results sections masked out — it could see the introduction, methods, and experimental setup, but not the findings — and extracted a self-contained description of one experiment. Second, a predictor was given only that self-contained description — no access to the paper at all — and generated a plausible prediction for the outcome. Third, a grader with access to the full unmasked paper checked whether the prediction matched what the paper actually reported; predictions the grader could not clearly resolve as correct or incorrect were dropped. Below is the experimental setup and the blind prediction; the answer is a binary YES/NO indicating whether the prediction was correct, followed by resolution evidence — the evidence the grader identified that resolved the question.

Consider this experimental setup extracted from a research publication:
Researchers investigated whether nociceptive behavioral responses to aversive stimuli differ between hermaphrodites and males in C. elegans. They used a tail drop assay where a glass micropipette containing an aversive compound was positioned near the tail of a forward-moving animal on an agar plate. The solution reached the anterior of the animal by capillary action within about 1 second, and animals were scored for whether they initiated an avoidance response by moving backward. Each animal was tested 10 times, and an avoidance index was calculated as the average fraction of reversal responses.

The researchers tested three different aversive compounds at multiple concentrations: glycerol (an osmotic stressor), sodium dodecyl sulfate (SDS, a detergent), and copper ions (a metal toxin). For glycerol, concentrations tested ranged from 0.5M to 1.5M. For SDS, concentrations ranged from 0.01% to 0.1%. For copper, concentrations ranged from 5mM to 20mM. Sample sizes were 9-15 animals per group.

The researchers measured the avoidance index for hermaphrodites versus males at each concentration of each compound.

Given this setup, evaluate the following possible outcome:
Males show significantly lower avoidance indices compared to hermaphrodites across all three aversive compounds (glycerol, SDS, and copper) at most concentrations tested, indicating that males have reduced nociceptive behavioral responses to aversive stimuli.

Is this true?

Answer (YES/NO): YES